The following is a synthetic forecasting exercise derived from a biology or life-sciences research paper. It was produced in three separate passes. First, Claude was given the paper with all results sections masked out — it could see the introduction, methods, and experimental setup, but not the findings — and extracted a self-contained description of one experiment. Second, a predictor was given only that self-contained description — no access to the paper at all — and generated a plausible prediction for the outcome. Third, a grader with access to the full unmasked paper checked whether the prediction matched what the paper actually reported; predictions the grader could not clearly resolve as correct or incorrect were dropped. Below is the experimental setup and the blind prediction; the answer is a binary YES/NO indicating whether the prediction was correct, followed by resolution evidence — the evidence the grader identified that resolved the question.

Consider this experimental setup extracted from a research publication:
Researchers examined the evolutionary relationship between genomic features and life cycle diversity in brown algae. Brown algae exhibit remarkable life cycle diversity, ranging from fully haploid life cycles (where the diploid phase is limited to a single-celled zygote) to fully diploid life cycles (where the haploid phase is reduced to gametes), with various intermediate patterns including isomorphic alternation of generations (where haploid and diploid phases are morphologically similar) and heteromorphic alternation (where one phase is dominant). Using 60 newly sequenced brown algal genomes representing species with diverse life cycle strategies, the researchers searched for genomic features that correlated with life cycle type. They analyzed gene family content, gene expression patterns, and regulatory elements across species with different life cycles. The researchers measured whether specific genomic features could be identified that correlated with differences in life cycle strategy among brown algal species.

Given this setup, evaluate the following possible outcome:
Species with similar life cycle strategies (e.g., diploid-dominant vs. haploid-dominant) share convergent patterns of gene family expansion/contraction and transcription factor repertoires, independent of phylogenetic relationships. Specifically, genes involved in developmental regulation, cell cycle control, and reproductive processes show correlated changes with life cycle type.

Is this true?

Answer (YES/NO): NO